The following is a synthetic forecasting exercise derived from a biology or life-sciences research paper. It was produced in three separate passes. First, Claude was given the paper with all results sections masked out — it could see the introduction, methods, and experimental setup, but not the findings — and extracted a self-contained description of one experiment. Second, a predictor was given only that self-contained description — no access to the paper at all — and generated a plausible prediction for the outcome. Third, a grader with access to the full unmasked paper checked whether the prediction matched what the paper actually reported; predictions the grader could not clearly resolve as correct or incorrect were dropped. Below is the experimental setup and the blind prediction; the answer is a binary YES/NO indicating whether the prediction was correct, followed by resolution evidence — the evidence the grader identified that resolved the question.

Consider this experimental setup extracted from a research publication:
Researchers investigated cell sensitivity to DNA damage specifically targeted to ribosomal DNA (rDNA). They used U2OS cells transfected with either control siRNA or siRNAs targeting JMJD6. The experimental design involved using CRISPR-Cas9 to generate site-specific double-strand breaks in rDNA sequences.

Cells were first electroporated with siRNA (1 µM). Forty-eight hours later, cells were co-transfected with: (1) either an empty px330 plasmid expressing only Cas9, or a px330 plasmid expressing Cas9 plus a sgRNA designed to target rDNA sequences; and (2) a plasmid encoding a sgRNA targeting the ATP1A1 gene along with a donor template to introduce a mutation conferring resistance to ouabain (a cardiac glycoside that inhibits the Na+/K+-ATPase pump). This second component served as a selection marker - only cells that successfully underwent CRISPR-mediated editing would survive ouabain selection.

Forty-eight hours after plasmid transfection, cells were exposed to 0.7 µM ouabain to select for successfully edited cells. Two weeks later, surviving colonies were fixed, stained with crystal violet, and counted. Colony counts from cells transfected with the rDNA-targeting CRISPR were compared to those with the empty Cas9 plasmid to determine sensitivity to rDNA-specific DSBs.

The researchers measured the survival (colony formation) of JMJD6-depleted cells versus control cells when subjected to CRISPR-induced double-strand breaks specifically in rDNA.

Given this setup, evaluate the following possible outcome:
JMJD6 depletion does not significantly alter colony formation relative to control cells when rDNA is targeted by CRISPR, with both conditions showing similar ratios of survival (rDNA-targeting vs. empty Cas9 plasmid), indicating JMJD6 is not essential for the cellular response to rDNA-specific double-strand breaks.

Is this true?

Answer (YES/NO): NO